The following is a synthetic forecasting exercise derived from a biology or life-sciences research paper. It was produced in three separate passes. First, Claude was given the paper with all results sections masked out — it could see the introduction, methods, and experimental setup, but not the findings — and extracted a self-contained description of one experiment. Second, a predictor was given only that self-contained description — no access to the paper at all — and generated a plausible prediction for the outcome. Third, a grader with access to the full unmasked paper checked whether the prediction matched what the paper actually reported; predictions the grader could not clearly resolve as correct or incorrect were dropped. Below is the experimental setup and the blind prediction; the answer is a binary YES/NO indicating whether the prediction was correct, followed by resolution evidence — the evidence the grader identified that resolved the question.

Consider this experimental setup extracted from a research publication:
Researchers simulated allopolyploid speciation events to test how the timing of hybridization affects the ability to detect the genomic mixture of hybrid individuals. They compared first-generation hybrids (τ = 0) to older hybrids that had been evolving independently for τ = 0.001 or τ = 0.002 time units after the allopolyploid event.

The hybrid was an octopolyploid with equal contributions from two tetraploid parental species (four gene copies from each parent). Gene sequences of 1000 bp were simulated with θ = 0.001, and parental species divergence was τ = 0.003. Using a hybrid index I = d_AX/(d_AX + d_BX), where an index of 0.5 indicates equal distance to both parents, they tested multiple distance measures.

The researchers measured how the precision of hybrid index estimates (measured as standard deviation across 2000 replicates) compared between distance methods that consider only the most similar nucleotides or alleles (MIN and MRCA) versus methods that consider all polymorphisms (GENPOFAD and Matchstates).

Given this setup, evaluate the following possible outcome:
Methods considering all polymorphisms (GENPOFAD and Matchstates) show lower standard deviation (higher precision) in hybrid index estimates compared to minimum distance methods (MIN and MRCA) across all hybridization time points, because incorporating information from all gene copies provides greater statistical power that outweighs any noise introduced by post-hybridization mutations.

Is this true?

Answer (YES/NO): YES